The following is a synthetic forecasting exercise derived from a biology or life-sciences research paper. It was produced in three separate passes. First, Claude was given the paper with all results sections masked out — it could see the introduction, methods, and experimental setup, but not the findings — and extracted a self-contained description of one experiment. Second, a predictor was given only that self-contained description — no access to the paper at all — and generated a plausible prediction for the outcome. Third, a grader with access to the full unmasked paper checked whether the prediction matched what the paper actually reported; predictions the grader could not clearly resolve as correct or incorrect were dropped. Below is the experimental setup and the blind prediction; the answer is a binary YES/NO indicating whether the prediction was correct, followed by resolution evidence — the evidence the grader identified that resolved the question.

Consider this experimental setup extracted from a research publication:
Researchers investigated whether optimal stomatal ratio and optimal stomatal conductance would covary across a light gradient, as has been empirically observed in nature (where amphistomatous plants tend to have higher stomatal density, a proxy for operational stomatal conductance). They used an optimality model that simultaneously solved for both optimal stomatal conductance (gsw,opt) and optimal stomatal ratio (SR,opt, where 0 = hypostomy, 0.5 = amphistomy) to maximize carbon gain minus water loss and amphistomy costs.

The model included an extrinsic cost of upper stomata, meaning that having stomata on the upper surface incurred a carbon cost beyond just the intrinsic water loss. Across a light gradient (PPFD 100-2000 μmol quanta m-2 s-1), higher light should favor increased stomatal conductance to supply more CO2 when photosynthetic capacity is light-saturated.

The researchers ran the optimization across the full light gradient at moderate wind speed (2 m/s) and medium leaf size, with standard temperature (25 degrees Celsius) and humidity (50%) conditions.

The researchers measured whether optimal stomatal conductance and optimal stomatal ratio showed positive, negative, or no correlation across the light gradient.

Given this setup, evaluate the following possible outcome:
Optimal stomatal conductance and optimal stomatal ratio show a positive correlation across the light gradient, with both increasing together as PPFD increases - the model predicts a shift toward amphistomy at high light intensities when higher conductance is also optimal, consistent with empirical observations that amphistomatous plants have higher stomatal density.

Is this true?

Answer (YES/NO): YES